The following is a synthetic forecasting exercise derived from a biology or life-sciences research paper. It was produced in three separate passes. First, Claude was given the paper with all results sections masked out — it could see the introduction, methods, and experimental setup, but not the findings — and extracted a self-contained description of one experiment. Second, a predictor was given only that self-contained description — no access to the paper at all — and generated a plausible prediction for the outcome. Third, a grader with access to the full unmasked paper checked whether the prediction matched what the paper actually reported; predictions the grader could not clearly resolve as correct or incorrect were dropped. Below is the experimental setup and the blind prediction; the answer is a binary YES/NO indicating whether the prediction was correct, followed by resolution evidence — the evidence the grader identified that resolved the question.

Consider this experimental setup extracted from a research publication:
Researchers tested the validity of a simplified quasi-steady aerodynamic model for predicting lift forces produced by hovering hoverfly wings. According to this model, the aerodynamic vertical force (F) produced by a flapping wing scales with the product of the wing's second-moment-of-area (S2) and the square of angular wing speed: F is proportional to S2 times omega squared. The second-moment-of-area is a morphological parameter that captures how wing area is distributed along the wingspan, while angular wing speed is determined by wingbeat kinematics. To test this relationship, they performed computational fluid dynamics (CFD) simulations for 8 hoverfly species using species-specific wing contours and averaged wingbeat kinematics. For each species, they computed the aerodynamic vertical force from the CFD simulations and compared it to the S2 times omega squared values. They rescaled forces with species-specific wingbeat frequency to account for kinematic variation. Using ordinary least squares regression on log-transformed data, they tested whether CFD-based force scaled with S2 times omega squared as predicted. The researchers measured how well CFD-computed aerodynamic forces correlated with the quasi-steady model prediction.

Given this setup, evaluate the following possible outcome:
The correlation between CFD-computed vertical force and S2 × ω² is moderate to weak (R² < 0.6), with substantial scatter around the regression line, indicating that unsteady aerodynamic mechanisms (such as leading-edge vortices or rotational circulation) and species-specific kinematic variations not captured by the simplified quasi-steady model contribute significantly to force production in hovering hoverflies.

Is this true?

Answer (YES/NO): NO